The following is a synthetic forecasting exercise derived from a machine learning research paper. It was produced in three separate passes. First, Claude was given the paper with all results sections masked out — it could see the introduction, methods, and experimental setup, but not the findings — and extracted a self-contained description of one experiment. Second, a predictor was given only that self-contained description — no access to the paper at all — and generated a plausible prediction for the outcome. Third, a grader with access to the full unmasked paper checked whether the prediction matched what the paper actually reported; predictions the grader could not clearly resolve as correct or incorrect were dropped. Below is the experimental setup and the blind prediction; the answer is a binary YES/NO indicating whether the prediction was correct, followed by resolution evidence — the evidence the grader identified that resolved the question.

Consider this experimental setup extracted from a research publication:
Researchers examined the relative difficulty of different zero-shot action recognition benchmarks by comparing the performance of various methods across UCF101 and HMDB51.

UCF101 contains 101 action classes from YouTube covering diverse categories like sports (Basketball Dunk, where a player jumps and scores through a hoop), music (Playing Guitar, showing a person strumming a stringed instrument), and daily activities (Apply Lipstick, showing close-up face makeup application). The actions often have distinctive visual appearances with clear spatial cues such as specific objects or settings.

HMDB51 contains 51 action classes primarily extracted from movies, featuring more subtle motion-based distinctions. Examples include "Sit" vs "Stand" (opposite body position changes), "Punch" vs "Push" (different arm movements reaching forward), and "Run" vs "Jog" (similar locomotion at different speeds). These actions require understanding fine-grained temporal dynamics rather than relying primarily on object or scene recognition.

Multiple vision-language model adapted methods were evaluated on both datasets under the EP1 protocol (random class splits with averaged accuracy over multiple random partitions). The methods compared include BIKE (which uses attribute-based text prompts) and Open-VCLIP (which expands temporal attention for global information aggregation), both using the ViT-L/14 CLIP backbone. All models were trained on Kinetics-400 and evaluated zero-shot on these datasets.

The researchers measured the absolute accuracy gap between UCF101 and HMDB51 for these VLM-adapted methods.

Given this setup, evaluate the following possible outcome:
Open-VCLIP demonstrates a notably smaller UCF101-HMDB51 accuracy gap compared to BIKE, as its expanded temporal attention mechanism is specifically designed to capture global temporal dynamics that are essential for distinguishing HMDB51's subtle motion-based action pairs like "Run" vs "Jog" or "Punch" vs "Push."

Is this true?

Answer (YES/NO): NO